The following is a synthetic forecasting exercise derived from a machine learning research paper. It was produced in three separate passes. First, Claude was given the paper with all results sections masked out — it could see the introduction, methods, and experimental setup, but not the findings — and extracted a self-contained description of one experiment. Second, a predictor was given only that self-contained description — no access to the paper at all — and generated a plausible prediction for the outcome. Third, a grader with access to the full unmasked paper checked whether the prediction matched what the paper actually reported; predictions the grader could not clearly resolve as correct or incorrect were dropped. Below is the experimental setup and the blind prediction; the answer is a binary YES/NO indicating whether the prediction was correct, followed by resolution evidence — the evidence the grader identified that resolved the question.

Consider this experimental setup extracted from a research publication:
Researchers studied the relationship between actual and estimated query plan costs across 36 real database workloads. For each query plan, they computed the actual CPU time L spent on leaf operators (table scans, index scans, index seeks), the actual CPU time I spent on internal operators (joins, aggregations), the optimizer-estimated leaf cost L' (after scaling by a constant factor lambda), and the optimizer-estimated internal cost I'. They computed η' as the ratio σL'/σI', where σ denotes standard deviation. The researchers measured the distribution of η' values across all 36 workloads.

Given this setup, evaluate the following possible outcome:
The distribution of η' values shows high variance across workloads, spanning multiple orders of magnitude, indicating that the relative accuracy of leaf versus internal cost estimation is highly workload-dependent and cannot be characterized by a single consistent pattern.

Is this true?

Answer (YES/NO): NO